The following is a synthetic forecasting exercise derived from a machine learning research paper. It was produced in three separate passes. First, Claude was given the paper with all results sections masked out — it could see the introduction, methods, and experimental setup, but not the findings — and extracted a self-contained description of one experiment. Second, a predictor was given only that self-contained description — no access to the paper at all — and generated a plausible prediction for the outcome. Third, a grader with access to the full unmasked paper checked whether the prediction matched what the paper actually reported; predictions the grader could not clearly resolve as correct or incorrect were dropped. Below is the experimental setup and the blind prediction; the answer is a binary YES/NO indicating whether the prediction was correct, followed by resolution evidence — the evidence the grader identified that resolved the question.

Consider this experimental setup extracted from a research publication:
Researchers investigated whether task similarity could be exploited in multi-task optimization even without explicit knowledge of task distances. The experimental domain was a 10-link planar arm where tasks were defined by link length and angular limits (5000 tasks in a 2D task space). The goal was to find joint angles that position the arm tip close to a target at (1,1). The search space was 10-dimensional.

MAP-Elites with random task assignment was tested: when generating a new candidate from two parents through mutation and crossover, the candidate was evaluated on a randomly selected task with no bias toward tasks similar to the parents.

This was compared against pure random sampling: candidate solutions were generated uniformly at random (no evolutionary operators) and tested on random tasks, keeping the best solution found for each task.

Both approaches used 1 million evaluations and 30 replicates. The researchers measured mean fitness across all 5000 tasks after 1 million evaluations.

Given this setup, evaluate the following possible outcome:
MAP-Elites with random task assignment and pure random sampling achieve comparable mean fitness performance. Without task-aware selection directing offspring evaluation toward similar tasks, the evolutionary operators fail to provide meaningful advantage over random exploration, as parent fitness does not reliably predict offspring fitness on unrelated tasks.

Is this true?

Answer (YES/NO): NO